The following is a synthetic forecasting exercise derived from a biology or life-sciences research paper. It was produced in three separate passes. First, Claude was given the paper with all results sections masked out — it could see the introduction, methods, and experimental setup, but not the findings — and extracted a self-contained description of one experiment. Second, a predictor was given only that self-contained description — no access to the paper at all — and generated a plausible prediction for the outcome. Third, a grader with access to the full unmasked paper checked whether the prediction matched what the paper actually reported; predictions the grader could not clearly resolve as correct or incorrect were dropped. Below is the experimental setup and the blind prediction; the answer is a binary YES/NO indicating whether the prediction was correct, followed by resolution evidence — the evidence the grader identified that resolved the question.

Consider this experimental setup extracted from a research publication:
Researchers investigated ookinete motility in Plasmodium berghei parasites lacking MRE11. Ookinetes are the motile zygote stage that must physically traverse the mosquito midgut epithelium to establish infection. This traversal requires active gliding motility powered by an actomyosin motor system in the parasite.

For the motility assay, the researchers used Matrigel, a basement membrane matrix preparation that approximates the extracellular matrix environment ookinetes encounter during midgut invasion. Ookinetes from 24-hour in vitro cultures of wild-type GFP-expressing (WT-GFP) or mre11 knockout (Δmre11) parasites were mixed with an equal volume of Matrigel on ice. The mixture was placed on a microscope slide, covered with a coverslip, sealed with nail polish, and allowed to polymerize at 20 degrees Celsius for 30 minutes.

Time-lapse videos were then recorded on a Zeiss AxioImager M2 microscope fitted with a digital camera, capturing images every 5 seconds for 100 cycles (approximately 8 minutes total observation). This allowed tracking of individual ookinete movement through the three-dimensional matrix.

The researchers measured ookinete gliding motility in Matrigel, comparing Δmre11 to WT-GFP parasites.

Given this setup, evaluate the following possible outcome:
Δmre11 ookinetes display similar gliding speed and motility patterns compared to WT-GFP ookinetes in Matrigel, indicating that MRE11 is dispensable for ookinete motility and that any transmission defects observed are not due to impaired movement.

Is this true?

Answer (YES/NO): YES